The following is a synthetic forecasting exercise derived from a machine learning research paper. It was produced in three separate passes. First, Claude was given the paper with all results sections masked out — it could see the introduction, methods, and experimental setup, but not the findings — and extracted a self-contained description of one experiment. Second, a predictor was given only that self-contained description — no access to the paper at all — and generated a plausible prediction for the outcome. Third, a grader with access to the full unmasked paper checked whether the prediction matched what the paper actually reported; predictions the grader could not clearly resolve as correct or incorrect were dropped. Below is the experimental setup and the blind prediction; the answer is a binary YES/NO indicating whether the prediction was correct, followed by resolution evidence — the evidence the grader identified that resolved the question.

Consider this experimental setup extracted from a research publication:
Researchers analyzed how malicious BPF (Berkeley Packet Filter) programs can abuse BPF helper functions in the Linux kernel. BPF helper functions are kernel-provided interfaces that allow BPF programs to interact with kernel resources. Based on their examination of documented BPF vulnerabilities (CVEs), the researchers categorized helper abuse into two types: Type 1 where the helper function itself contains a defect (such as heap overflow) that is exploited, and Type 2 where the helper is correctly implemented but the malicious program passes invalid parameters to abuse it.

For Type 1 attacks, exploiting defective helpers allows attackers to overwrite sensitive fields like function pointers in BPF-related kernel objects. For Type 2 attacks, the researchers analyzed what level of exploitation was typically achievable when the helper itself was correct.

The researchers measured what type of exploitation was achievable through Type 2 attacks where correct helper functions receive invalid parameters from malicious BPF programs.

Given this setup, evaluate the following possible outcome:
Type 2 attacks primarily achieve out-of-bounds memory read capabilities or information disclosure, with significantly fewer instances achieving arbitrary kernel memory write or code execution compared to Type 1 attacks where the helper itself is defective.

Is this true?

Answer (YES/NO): YES